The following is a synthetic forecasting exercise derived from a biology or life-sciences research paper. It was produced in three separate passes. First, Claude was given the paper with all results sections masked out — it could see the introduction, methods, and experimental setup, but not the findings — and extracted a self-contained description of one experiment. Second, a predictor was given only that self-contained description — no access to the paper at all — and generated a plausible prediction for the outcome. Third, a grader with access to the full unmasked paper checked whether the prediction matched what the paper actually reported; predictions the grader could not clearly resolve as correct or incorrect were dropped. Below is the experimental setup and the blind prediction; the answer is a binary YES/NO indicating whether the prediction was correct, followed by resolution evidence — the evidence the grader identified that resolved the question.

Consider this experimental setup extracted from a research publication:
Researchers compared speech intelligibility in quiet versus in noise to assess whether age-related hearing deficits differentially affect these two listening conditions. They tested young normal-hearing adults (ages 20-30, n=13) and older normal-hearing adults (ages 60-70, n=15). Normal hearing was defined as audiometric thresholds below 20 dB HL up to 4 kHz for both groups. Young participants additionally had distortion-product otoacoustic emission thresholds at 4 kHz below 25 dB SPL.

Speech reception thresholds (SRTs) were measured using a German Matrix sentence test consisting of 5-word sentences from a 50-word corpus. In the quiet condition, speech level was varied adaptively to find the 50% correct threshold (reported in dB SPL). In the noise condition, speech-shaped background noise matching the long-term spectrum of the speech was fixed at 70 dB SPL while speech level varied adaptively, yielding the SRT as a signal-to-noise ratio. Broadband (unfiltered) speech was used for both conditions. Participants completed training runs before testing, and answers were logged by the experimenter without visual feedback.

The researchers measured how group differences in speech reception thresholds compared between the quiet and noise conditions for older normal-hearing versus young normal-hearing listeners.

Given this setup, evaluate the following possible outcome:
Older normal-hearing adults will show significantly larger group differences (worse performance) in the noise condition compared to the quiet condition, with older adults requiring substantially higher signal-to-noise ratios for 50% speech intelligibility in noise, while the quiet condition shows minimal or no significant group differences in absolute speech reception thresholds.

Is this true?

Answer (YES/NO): NO